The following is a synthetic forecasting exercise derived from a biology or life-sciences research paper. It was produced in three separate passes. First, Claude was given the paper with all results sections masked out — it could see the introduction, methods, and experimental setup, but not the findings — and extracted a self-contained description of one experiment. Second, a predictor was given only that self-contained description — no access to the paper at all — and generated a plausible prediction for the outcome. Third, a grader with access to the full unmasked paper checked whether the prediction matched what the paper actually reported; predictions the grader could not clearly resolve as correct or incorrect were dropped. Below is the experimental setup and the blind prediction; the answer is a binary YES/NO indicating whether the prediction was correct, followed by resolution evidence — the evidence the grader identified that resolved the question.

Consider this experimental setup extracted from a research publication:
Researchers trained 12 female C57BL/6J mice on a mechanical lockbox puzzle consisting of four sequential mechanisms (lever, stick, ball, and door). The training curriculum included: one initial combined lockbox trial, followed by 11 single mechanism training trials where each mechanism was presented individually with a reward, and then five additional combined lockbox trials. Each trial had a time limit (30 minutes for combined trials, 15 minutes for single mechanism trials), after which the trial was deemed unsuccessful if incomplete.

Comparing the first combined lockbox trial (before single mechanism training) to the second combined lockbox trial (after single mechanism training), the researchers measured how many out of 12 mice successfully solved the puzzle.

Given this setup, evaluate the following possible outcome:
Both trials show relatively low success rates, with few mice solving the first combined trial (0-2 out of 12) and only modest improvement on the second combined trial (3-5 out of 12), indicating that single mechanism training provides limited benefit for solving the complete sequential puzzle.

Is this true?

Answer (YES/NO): NO